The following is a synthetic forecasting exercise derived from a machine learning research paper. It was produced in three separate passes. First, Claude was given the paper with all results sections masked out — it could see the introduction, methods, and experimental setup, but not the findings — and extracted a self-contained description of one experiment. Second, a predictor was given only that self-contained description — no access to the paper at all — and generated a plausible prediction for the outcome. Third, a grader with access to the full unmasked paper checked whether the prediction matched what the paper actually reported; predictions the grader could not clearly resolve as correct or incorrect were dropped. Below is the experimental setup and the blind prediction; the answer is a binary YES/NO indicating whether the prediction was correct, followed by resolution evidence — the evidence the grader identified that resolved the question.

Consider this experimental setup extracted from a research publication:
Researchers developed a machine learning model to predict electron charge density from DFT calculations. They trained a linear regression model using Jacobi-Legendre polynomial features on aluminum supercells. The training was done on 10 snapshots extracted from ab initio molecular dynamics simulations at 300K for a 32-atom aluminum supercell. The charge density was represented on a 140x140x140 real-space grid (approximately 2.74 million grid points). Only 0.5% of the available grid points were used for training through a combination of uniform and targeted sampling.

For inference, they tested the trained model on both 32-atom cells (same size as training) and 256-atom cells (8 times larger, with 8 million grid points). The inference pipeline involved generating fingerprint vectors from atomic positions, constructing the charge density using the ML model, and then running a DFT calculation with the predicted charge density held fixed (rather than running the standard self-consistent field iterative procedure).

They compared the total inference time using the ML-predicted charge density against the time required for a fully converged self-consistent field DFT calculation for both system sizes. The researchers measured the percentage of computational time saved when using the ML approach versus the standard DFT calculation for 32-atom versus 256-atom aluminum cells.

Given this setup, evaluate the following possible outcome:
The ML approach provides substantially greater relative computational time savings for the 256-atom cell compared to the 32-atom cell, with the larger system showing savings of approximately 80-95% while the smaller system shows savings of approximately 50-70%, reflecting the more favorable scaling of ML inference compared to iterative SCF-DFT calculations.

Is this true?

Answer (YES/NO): NO